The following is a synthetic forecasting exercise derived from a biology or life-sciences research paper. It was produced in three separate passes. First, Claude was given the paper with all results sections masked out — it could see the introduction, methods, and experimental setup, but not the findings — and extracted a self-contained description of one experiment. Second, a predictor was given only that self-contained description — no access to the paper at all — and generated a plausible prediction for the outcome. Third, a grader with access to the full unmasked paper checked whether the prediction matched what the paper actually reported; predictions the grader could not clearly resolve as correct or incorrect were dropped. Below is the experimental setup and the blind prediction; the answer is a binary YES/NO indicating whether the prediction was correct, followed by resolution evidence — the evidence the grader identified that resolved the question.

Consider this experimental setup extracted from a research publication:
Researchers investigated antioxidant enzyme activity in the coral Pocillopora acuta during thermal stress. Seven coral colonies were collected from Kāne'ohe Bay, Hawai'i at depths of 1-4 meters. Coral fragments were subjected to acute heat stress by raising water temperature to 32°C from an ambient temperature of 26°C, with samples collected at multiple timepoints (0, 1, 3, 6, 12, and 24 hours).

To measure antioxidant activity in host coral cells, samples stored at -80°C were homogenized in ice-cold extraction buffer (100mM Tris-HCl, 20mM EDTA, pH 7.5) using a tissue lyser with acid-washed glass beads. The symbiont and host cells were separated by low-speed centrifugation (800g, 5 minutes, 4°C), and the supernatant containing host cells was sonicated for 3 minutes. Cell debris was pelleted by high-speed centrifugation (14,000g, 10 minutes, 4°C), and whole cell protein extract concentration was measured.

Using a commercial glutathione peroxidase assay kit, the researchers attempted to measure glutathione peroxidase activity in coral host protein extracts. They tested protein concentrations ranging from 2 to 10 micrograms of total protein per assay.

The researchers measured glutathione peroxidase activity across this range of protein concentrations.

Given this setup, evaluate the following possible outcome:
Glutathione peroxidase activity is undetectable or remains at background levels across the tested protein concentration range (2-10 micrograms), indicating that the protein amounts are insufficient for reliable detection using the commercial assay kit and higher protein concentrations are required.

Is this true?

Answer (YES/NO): NO